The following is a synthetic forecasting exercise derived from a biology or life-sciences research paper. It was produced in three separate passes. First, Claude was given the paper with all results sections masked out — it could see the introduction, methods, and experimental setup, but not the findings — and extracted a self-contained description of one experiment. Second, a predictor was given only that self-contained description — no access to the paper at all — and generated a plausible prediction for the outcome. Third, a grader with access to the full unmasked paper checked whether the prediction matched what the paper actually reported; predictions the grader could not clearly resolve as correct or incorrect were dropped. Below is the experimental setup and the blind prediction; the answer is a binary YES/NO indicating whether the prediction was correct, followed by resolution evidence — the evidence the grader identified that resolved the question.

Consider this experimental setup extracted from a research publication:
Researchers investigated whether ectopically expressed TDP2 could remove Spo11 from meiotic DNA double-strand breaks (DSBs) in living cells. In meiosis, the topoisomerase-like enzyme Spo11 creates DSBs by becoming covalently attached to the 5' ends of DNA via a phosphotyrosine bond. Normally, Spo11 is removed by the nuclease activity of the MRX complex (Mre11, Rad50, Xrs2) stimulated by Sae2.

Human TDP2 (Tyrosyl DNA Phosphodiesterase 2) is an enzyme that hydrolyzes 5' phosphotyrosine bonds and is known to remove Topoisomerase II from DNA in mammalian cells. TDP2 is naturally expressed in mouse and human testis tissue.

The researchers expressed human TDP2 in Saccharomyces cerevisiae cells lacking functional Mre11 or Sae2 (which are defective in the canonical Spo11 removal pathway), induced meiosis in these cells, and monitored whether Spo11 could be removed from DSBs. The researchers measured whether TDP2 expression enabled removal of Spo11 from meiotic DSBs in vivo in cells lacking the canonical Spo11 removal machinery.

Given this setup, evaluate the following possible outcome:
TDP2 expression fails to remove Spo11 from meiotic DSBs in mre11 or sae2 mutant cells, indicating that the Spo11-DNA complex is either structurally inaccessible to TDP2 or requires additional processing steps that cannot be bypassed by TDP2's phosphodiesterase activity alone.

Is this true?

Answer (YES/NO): YES